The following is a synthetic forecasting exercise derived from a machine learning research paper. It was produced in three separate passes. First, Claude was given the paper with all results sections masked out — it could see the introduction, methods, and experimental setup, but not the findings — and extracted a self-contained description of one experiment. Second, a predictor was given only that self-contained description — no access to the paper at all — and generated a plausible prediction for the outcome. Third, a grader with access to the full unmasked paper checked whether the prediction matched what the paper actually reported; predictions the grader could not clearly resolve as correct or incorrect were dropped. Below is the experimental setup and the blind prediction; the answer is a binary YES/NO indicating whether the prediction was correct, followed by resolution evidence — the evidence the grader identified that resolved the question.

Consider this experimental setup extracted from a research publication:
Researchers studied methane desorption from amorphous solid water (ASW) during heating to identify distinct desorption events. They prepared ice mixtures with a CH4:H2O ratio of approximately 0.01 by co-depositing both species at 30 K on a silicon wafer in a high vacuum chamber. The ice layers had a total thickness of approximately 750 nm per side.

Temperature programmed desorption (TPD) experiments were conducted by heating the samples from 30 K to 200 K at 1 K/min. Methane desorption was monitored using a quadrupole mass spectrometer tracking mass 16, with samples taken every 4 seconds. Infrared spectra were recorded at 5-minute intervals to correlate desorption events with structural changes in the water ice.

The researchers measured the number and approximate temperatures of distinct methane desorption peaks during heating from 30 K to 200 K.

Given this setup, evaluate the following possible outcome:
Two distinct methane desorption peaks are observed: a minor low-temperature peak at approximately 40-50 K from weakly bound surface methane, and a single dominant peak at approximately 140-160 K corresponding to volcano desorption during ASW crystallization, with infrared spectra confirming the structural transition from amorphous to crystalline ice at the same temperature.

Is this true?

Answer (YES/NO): NO